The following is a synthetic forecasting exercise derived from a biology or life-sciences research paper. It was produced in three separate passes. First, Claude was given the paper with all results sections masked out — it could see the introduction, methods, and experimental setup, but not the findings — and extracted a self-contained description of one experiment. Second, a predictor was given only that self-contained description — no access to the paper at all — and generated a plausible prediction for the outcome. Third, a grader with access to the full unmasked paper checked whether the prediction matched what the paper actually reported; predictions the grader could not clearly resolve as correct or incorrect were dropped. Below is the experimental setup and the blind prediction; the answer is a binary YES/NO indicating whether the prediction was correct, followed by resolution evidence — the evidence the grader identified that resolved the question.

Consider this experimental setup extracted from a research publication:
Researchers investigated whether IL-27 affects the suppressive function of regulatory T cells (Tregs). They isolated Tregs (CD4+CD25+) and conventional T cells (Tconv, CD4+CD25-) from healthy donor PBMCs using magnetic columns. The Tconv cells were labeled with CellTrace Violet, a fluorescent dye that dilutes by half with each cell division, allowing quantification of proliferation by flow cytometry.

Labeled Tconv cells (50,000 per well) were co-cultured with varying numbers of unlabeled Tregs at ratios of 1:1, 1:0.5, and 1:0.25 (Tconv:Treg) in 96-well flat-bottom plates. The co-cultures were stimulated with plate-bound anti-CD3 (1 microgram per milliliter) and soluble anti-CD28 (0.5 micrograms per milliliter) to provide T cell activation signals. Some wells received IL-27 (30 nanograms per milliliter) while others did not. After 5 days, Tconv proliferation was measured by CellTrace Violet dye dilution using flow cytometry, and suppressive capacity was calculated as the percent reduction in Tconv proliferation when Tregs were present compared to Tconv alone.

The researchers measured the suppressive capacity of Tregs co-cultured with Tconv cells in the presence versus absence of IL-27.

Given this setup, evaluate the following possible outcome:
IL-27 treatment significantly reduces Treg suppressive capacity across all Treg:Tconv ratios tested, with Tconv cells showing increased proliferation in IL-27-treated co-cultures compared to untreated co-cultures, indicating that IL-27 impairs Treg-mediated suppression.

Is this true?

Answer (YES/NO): NO